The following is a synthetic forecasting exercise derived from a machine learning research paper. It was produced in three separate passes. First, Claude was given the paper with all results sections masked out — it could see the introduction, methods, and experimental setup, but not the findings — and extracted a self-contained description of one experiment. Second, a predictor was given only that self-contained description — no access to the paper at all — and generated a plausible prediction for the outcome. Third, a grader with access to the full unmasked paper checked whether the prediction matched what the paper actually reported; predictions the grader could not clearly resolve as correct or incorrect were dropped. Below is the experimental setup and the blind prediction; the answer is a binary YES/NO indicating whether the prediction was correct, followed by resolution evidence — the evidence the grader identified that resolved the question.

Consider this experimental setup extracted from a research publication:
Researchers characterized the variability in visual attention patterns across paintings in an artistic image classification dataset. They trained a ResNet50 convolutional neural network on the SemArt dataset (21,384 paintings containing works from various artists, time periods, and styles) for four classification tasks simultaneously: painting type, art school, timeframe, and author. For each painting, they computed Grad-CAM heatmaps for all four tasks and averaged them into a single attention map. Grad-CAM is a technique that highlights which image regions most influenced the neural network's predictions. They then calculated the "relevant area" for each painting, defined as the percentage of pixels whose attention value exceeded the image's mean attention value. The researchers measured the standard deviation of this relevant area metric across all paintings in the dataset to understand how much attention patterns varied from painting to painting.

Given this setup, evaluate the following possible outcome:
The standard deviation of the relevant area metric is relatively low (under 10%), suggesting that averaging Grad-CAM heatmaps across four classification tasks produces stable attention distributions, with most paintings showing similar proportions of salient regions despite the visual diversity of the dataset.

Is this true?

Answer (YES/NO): YES